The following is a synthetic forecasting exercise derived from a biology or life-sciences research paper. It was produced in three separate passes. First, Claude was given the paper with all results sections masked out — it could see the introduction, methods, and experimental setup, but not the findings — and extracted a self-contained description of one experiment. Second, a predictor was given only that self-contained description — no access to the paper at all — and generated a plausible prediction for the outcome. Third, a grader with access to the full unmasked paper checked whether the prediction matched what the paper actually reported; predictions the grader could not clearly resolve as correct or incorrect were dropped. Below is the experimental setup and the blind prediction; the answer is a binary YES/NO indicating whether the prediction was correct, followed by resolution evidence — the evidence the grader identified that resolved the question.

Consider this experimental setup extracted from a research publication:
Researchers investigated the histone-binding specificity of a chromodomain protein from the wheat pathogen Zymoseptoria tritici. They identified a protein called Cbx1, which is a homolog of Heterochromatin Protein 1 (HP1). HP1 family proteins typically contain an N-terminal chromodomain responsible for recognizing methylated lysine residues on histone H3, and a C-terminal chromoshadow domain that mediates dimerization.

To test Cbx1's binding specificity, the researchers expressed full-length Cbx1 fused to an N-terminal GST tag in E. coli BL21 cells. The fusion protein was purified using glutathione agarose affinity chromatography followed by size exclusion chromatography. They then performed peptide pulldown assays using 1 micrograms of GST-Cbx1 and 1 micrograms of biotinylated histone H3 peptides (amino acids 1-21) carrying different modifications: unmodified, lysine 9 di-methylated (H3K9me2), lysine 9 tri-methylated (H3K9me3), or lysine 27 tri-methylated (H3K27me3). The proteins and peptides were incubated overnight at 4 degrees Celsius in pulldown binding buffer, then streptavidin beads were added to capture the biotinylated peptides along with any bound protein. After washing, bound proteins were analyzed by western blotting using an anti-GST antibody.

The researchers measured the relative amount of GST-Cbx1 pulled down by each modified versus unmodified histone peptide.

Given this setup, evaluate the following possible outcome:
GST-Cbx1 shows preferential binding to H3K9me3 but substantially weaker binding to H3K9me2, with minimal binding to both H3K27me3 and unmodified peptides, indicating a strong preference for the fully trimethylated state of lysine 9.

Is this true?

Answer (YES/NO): NO